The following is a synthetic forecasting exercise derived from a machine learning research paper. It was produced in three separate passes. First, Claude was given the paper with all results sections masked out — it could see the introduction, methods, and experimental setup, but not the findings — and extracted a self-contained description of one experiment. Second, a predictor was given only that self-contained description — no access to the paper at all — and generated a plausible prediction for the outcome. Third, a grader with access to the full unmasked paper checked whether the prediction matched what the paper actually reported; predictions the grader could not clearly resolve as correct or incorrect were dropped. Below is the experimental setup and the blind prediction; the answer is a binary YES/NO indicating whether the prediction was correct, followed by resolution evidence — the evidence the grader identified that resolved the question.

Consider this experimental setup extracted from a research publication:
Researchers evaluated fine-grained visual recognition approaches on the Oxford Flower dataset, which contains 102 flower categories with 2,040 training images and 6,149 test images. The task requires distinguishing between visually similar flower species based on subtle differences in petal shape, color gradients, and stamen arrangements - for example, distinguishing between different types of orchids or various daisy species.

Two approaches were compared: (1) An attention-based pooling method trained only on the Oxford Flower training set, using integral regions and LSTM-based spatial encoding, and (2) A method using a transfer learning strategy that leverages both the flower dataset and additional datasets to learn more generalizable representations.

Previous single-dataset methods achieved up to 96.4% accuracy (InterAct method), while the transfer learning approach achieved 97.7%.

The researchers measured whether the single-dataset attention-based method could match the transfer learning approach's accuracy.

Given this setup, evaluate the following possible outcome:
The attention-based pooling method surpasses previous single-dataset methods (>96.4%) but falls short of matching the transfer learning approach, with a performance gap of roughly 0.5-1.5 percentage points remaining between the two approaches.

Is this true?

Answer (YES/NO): NO